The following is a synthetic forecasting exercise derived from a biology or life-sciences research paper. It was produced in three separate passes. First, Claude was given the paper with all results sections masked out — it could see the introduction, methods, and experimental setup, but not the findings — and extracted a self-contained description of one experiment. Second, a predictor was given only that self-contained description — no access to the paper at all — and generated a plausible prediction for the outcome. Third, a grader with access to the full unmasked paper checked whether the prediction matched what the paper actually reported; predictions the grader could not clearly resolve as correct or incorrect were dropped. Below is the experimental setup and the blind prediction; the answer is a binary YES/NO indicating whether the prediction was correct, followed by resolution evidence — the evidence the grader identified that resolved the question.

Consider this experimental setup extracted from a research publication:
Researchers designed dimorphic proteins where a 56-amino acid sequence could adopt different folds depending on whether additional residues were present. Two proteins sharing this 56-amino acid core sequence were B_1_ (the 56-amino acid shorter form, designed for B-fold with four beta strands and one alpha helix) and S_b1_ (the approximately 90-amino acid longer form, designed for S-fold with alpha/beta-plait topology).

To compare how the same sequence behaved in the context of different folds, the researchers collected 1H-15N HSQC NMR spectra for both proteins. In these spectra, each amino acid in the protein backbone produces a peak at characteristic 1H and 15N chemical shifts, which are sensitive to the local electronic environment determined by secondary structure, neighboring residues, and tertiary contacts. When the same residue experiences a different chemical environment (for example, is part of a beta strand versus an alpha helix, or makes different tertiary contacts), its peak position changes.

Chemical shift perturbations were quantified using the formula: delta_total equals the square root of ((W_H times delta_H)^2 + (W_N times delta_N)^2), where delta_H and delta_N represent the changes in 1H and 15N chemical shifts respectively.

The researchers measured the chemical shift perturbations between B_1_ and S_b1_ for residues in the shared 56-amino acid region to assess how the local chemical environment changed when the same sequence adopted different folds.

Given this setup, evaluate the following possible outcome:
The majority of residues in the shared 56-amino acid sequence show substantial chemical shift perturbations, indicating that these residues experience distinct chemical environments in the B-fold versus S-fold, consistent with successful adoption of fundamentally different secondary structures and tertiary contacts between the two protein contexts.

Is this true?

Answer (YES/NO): NO